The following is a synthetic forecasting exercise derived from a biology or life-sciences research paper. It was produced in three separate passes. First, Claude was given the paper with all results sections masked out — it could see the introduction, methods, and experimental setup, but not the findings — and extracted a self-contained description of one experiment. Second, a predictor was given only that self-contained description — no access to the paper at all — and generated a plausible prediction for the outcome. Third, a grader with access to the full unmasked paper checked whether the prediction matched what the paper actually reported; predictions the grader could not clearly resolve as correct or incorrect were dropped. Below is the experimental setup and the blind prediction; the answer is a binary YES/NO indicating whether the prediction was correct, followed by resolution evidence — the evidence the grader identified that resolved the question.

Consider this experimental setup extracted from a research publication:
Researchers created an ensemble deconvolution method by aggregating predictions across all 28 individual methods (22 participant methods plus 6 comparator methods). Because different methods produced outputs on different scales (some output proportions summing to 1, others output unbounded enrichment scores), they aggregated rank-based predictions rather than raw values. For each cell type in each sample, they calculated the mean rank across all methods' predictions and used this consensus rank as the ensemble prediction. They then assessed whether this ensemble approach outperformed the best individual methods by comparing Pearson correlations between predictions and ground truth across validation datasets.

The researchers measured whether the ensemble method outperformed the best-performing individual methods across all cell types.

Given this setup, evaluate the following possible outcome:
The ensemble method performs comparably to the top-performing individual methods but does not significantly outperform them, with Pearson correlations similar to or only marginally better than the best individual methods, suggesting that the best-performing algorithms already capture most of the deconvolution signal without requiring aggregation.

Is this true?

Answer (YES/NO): YES